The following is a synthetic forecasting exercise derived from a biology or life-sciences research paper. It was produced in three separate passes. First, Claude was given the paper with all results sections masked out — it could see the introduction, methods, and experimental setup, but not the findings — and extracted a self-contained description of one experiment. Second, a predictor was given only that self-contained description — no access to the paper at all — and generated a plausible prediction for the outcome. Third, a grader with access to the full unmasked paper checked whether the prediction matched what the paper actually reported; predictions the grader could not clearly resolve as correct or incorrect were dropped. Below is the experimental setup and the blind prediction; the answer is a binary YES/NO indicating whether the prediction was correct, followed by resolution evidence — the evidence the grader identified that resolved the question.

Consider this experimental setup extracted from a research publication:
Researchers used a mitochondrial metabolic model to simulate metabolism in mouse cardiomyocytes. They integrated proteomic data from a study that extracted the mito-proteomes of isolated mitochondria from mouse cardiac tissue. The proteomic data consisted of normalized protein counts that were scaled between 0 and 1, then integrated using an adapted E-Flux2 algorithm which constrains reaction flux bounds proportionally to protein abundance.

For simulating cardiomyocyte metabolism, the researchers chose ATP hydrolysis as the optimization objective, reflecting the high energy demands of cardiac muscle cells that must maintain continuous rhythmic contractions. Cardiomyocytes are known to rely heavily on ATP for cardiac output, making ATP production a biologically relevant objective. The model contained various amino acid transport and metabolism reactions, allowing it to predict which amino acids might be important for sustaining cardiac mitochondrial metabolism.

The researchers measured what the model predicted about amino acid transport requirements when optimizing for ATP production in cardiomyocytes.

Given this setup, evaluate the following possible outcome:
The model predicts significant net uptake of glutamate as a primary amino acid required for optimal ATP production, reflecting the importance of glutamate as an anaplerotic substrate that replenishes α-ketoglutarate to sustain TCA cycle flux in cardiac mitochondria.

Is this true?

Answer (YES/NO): NO